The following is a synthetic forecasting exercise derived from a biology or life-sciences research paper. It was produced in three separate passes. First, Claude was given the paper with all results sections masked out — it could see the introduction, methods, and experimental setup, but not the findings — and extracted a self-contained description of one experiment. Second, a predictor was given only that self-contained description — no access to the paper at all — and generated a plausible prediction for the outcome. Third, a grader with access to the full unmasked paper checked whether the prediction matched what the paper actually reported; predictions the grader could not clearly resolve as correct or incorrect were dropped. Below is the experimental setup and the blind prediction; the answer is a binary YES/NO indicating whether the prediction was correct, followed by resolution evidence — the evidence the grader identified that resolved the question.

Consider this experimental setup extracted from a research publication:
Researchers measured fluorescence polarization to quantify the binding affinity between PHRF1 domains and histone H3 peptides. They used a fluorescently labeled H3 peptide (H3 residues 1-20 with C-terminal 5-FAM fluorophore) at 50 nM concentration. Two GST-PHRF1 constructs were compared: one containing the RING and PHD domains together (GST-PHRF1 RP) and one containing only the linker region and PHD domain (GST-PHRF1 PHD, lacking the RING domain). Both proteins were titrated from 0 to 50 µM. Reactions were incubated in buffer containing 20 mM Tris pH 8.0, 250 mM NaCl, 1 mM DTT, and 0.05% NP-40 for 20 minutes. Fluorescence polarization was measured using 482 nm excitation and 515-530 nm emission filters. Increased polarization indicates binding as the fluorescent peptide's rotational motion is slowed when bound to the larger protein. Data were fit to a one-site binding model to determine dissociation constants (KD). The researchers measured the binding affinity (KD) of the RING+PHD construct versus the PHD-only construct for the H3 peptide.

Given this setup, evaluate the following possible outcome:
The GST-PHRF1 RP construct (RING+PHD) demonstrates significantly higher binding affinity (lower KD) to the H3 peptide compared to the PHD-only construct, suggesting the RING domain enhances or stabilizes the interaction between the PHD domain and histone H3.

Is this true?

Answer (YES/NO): NO